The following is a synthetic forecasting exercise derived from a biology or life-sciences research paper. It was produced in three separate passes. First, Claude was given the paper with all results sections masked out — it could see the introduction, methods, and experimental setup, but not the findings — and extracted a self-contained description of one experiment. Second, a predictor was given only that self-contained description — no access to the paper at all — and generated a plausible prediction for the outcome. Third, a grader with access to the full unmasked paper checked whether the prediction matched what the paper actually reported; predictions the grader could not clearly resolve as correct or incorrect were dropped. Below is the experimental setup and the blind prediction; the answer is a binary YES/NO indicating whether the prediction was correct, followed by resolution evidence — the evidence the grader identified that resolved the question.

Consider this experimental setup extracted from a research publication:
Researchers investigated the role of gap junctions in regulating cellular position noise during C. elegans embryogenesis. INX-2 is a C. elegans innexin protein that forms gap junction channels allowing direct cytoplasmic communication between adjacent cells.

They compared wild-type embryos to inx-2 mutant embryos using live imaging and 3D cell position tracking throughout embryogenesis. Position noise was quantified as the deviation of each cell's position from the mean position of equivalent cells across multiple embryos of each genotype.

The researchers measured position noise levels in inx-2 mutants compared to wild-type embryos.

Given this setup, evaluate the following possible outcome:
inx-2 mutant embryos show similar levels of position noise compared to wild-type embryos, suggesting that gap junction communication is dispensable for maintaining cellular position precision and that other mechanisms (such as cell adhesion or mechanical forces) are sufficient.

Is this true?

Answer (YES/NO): NO